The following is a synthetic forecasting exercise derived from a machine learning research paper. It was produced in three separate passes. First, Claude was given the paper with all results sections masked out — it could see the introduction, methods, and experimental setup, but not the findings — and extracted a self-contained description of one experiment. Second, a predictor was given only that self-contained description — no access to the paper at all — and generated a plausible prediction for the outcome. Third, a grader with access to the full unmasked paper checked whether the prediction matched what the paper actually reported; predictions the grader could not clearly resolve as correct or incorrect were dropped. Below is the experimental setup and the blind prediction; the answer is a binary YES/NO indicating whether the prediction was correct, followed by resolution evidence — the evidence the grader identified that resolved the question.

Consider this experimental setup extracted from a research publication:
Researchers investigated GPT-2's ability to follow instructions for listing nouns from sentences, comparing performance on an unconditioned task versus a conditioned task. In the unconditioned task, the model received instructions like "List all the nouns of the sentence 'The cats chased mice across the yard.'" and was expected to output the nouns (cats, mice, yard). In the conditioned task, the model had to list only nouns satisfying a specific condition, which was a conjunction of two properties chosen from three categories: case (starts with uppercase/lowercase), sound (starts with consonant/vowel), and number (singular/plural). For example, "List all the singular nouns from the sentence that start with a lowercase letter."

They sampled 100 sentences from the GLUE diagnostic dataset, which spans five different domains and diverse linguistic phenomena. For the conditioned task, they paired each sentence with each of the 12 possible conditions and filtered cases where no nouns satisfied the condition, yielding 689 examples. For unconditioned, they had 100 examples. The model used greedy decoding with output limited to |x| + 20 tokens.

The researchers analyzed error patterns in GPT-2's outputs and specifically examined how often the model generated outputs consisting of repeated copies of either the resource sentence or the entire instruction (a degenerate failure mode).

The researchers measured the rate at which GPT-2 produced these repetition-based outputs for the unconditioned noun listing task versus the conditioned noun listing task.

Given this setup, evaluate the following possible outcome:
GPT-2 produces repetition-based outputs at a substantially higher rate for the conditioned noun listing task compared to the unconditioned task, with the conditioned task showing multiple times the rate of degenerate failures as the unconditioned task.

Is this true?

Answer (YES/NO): YES